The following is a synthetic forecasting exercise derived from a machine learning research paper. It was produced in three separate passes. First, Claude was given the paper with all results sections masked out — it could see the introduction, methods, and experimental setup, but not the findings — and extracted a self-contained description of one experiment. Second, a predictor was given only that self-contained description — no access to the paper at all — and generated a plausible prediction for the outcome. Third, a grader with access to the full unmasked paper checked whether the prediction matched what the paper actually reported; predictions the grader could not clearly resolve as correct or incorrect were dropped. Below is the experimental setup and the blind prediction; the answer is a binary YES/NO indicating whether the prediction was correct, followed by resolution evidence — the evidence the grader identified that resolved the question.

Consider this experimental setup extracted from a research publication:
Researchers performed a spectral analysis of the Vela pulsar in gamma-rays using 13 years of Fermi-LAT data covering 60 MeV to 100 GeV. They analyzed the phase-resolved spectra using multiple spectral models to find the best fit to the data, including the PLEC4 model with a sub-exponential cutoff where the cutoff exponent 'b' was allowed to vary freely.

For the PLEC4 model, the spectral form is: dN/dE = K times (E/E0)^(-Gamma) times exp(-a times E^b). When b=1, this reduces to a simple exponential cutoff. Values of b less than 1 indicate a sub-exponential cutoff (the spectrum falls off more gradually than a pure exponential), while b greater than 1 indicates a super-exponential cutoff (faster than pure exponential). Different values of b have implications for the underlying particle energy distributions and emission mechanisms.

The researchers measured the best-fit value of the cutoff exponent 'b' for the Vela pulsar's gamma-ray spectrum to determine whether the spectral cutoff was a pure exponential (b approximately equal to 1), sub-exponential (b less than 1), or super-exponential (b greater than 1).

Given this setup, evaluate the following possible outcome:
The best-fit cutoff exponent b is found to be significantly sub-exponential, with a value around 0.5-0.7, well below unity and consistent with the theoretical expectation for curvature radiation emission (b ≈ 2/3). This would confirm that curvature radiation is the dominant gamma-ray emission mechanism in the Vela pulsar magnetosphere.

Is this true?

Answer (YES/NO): NO